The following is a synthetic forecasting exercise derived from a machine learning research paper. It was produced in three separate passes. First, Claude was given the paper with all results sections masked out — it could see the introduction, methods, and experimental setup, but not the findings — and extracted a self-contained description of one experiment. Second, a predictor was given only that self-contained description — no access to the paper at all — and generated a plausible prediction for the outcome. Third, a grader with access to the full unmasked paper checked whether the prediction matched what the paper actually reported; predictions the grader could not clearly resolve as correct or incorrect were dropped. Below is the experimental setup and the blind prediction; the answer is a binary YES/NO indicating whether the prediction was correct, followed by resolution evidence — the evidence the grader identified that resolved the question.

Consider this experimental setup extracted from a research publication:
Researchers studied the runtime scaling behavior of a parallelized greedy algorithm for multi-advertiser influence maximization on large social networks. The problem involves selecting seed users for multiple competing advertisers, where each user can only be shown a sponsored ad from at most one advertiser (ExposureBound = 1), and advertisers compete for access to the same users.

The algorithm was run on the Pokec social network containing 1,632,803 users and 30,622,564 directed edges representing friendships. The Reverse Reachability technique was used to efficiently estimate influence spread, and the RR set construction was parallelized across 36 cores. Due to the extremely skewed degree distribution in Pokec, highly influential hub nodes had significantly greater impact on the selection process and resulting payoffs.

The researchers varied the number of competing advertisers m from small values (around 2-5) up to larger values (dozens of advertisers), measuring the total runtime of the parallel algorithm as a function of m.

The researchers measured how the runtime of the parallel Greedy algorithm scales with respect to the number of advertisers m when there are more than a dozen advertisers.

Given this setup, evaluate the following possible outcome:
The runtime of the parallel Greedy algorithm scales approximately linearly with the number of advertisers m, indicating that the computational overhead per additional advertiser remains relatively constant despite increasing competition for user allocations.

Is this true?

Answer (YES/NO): NO